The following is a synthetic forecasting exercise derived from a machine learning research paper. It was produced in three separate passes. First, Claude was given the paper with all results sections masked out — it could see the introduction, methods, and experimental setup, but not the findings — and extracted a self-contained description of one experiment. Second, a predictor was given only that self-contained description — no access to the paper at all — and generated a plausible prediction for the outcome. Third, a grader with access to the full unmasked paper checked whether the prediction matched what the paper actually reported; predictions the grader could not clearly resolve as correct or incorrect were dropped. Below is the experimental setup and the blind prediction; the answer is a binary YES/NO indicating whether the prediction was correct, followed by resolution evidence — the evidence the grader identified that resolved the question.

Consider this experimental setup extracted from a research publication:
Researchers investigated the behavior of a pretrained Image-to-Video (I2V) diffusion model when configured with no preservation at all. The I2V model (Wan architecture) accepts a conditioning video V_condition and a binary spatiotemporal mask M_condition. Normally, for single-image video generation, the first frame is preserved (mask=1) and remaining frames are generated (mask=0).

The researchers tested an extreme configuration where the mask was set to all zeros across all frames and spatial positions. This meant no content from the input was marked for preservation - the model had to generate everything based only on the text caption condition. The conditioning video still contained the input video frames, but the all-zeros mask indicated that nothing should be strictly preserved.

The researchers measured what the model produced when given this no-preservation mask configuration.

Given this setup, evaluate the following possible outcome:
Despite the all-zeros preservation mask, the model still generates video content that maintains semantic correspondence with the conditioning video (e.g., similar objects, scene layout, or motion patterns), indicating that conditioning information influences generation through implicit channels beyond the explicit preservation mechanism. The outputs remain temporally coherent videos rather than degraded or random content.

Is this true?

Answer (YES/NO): NO